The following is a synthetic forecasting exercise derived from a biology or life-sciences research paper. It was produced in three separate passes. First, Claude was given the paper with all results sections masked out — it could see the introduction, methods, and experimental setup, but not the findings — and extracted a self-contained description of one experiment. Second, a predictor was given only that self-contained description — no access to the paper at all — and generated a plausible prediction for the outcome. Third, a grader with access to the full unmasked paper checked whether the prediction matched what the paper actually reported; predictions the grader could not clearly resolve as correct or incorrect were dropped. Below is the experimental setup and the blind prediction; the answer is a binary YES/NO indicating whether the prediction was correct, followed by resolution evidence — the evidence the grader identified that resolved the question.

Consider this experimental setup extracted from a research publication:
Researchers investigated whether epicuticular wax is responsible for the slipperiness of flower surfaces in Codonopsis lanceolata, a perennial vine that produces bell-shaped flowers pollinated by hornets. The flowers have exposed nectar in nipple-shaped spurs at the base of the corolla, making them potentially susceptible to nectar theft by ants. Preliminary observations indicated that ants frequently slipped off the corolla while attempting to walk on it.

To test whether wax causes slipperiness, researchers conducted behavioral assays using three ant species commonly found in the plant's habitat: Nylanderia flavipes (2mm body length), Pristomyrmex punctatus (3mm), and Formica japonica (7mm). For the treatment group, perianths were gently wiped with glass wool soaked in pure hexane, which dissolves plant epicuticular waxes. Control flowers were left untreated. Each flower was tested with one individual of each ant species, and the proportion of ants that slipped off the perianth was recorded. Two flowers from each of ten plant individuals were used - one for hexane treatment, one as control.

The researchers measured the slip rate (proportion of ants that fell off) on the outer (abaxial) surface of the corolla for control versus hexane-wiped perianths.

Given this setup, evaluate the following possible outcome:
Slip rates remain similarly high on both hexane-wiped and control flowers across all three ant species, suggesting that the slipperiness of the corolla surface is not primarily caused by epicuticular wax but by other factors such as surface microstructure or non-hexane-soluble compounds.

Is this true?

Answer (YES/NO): NO